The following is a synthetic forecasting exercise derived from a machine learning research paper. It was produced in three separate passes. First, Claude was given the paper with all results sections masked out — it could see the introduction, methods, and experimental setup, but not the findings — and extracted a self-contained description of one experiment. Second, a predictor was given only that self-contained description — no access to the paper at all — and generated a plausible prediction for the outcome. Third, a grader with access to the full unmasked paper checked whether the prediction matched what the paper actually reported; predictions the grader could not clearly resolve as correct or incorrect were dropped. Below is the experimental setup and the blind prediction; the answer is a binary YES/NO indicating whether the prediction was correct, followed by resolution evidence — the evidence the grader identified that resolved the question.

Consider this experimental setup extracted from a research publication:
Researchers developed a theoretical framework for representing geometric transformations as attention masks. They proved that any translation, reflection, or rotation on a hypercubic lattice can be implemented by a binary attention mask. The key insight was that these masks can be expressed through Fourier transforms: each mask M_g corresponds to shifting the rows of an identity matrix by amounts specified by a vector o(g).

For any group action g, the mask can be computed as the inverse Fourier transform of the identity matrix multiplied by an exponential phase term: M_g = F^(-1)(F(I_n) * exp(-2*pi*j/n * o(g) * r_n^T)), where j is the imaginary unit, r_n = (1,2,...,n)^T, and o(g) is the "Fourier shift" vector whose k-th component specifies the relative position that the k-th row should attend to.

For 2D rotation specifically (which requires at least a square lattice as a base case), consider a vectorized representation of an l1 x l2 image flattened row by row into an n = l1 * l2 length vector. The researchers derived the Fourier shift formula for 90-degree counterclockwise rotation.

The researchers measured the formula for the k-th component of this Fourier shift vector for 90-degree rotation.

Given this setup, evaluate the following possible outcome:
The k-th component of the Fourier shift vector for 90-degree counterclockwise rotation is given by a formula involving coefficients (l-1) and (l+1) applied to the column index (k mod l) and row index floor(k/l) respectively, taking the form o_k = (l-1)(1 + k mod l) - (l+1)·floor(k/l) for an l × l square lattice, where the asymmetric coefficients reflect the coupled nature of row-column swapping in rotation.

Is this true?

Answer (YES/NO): NO